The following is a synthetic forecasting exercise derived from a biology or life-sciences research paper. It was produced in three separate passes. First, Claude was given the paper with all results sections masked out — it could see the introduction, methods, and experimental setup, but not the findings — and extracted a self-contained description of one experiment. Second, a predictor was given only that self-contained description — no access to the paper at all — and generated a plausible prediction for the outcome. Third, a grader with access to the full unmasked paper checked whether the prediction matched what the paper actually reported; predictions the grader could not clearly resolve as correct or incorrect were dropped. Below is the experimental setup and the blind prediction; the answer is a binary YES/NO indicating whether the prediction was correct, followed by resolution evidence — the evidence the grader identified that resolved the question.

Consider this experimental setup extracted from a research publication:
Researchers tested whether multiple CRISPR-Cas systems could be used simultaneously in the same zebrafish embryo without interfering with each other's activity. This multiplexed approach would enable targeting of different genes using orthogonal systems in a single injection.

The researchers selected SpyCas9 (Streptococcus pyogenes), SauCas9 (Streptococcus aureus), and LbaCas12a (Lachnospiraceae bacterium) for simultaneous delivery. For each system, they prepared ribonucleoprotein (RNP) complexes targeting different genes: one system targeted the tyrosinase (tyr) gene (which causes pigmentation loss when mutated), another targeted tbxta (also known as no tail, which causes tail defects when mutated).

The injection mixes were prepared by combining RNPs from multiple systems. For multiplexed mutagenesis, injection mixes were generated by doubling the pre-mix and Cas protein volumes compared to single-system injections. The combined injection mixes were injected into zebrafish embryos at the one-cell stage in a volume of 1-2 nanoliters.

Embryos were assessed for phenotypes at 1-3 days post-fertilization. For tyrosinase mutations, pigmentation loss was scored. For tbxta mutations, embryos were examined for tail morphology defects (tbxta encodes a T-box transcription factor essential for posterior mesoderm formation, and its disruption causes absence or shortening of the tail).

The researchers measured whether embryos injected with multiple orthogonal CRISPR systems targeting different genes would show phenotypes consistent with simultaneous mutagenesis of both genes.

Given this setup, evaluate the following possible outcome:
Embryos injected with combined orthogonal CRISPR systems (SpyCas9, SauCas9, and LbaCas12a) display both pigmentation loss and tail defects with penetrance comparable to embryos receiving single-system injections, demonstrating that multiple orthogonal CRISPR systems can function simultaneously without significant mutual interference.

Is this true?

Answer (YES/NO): YES